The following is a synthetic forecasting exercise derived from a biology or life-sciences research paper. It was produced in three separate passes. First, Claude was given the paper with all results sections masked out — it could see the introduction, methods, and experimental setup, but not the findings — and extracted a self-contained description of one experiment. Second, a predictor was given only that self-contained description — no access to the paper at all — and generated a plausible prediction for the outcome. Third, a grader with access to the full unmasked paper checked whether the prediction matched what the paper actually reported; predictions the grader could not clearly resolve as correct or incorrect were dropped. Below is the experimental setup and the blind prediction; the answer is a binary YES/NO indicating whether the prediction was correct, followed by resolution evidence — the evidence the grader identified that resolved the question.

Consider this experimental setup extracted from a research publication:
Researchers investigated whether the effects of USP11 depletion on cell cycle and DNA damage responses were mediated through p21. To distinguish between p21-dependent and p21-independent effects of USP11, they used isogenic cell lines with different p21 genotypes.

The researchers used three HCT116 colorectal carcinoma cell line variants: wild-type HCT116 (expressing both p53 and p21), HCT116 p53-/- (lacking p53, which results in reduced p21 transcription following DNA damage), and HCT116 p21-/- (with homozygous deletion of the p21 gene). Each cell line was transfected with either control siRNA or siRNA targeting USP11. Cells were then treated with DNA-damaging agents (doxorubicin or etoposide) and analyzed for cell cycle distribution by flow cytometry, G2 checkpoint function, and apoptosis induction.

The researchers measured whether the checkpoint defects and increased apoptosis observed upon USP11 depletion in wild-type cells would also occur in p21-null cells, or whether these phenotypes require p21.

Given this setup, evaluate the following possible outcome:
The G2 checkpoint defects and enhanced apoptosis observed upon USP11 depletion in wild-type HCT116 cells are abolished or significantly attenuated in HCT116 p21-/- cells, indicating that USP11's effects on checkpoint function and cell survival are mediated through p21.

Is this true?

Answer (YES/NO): YES